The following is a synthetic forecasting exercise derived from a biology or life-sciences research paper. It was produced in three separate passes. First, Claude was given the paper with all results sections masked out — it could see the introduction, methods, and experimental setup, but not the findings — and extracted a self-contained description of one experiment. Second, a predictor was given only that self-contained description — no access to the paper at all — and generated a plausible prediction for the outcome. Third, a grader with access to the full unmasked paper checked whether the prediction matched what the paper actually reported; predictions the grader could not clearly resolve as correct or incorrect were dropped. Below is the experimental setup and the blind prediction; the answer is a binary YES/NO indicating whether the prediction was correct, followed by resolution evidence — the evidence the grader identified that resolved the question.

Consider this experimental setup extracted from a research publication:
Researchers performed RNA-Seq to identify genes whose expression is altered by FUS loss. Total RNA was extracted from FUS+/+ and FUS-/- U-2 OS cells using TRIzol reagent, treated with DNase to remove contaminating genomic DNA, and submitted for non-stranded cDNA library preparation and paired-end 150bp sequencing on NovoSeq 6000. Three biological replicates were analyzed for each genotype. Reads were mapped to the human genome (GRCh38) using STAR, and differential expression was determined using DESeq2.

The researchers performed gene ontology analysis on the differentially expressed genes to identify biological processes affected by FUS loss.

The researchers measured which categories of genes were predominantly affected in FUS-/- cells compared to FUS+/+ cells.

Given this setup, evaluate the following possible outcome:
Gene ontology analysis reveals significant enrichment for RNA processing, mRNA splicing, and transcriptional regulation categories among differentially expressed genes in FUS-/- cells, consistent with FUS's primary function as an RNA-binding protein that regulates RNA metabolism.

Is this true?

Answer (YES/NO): NO